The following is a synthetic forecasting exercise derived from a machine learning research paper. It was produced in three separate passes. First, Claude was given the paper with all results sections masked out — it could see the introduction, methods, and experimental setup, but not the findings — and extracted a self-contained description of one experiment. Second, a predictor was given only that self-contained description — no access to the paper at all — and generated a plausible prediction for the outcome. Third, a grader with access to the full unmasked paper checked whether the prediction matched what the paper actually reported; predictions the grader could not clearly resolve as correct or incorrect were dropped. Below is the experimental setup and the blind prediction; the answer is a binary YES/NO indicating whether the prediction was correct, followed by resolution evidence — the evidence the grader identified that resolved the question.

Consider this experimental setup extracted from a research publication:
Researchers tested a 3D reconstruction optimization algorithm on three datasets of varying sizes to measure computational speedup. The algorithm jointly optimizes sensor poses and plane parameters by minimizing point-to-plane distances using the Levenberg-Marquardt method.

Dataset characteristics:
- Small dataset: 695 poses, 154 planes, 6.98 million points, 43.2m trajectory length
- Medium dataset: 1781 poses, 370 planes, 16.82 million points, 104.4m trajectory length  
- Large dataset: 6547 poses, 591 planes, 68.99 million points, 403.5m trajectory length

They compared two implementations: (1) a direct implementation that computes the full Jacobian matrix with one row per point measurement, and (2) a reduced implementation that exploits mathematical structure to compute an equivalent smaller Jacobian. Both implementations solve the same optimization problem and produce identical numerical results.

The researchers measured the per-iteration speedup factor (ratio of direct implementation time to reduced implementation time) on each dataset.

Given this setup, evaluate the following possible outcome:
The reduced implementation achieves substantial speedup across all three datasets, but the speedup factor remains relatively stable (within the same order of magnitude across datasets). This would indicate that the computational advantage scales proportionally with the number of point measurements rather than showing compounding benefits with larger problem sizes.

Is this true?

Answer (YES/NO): YES